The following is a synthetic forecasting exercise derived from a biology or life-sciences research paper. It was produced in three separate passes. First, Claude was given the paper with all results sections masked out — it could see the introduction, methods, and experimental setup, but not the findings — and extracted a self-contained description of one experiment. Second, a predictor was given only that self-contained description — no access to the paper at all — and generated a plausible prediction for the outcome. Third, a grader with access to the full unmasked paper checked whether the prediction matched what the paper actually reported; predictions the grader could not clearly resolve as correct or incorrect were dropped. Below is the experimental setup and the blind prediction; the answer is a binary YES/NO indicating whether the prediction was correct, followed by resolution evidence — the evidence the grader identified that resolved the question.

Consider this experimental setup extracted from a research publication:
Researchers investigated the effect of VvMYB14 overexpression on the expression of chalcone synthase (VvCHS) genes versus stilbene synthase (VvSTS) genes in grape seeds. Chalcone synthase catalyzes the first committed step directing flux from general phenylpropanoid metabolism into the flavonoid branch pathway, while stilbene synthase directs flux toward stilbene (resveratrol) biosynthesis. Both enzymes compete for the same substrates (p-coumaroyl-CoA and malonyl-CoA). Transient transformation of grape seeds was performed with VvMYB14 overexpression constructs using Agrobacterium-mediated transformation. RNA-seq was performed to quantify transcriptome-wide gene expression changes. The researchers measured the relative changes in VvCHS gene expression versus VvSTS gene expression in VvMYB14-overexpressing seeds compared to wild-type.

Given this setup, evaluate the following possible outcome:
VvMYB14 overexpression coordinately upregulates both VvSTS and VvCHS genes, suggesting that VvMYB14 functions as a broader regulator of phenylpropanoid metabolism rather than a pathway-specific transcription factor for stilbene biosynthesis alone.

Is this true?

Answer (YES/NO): NO